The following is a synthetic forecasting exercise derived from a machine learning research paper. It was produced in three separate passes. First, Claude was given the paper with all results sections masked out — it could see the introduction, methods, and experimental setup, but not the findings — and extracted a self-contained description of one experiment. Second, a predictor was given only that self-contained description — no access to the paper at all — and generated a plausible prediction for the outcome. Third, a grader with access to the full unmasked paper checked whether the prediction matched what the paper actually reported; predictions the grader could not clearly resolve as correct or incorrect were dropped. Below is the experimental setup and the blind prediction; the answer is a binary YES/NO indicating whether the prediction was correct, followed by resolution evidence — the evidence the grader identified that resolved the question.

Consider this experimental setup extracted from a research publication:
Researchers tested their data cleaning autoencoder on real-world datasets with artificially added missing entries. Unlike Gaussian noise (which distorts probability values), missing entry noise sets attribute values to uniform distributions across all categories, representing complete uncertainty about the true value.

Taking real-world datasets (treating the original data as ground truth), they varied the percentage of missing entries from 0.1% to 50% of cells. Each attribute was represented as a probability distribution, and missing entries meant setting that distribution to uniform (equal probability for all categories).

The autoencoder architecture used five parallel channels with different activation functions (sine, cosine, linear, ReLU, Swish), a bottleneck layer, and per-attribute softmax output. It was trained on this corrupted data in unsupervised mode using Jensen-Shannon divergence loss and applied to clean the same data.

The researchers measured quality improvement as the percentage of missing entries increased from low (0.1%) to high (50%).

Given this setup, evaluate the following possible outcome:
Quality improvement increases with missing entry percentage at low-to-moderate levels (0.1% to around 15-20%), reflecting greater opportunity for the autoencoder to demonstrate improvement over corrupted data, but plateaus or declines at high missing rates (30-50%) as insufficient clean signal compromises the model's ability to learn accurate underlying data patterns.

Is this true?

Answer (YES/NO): NO